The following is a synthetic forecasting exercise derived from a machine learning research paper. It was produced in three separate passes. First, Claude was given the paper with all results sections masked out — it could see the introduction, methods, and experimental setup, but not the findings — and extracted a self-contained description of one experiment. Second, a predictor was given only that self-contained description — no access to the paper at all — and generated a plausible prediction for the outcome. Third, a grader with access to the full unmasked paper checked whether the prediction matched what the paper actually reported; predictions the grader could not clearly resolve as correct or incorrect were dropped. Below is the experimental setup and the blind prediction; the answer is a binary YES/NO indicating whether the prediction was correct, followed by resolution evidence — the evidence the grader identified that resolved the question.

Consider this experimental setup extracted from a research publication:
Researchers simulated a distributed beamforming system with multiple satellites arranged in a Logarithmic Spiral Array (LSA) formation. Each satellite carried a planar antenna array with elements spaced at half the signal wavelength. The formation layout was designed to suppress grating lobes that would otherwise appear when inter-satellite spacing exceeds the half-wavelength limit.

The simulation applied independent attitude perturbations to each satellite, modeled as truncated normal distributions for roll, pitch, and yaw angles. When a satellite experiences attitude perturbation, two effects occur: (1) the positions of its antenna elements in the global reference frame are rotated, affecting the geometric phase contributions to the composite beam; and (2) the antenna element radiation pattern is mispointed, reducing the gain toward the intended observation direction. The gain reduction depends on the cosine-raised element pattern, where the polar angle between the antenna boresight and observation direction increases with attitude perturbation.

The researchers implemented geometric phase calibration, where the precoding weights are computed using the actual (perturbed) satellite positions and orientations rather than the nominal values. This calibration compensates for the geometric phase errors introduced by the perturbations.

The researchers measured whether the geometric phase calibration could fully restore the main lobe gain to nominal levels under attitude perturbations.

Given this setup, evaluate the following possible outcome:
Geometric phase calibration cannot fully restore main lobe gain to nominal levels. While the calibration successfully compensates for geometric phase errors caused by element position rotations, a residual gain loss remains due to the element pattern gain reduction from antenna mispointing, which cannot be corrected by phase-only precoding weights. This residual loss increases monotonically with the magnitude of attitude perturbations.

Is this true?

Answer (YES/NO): NO